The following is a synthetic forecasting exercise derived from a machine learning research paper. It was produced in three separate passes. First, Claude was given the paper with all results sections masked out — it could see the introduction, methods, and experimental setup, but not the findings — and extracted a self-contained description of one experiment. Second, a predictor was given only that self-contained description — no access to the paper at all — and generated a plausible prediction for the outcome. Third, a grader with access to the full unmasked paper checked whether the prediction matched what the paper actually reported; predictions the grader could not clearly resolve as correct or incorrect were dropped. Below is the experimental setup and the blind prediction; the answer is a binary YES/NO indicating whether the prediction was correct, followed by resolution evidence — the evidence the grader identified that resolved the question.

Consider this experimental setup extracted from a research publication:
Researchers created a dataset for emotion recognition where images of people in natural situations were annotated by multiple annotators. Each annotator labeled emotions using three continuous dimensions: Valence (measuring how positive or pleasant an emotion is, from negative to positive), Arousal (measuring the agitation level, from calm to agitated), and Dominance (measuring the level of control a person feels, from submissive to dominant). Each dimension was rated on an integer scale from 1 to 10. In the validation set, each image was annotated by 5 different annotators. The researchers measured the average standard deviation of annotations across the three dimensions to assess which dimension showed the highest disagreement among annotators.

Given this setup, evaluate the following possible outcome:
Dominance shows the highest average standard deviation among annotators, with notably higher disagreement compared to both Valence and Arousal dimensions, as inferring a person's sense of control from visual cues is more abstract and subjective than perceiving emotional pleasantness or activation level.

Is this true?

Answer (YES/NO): YES